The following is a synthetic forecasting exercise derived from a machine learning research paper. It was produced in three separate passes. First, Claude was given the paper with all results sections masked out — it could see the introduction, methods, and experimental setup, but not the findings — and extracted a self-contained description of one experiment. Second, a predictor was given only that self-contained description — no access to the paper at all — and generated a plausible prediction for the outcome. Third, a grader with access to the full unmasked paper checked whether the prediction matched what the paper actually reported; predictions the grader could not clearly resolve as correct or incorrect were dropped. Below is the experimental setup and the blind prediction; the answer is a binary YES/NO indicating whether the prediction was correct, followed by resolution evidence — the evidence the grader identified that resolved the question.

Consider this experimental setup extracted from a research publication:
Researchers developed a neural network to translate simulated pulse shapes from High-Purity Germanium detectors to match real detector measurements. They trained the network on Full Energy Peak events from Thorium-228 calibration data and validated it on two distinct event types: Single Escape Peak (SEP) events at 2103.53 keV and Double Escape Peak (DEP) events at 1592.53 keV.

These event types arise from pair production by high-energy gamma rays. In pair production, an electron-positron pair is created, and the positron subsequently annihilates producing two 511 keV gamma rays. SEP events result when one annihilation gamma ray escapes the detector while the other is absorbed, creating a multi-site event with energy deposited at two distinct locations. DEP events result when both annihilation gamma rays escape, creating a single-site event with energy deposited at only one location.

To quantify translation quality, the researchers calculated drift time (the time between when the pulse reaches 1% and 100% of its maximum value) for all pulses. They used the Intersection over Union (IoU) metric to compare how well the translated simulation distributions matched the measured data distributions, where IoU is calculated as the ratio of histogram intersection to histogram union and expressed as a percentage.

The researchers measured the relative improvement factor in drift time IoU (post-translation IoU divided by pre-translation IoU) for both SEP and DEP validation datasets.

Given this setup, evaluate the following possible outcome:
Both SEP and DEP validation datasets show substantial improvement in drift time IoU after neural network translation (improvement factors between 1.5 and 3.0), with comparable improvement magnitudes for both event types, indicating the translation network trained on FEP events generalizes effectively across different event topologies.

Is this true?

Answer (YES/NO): NO